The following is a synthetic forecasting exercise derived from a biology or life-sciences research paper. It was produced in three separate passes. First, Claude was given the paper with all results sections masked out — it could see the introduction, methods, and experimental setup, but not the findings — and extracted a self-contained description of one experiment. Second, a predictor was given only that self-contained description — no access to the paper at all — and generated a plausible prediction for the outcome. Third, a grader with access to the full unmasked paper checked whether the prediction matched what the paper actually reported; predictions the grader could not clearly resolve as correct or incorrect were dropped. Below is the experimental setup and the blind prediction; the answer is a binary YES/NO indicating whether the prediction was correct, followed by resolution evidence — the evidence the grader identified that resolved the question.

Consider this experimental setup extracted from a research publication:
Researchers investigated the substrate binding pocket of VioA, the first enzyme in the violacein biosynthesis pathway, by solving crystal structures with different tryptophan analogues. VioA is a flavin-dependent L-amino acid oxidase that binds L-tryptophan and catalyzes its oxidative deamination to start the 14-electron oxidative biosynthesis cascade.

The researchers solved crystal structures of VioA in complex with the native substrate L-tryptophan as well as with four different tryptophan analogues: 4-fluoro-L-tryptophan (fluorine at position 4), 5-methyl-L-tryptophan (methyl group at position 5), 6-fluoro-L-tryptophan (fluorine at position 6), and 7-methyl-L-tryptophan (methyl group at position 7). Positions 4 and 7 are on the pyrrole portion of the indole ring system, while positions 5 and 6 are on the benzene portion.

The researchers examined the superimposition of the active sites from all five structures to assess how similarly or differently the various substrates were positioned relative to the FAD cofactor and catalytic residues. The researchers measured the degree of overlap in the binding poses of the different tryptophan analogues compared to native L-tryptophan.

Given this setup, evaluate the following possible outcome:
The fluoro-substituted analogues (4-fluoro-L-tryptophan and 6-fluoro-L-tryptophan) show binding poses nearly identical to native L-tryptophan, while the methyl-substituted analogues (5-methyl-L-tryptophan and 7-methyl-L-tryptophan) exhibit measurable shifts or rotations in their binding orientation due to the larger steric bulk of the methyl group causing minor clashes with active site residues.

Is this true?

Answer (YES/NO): NO